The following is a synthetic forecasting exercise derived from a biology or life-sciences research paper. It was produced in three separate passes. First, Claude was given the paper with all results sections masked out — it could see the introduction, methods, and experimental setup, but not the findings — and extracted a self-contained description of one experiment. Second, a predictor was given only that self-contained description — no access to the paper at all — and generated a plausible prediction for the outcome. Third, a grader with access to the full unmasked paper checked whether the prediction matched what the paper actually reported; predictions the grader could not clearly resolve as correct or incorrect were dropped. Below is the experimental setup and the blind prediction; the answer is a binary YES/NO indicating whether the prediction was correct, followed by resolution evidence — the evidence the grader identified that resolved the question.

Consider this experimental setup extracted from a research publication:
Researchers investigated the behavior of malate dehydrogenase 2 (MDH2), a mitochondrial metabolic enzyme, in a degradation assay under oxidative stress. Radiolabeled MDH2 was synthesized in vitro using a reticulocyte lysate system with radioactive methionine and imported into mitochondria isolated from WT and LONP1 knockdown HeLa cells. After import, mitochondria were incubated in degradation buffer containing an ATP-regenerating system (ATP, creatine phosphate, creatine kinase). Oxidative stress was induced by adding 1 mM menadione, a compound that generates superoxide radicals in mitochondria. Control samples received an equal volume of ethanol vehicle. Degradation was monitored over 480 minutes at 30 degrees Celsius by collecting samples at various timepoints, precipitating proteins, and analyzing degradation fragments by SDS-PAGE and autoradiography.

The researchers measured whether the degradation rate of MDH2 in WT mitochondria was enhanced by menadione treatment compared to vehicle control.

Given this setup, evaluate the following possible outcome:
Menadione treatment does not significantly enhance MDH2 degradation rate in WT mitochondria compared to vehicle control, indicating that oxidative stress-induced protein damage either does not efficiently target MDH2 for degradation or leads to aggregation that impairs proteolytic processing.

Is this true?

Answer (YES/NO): YES